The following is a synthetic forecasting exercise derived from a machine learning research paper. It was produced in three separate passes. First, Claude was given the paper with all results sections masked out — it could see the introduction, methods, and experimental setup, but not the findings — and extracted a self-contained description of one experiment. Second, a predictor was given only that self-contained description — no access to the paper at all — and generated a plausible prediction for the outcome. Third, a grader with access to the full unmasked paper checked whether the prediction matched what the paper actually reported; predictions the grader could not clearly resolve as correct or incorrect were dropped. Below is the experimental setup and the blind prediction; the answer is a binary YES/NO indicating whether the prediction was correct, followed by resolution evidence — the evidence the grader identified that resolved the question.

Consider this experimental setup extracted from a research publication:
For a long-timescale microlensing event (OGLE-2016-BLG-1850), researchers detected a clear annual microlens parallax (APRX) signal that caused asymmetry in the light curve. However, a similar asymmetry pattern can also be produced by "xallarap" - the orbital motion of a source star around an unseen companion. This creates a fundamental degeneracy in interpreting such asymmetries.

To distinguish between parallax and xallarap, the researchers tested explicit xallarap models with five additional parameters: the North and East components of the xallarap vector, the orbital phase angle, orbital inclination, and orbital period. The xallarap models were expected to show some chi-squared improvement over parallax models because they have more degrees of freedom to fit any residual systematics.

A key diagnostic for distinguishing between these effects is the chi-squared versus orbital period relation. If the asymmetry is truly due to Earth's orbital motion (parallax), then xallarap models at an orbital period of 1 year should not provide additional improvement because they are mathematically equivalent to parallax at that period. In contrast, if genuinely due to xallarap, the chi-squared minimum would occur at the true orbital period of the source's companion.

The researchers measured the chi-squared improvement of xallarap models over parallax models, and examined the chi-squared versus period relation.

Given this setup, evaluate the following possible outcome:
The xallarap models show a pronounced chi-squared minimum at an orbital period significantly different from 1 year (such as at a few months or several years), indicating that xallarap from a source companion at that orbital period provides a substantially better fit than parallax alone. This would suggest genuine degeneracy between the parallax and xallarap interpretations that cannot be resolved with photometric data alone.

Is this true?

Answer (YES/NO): NO